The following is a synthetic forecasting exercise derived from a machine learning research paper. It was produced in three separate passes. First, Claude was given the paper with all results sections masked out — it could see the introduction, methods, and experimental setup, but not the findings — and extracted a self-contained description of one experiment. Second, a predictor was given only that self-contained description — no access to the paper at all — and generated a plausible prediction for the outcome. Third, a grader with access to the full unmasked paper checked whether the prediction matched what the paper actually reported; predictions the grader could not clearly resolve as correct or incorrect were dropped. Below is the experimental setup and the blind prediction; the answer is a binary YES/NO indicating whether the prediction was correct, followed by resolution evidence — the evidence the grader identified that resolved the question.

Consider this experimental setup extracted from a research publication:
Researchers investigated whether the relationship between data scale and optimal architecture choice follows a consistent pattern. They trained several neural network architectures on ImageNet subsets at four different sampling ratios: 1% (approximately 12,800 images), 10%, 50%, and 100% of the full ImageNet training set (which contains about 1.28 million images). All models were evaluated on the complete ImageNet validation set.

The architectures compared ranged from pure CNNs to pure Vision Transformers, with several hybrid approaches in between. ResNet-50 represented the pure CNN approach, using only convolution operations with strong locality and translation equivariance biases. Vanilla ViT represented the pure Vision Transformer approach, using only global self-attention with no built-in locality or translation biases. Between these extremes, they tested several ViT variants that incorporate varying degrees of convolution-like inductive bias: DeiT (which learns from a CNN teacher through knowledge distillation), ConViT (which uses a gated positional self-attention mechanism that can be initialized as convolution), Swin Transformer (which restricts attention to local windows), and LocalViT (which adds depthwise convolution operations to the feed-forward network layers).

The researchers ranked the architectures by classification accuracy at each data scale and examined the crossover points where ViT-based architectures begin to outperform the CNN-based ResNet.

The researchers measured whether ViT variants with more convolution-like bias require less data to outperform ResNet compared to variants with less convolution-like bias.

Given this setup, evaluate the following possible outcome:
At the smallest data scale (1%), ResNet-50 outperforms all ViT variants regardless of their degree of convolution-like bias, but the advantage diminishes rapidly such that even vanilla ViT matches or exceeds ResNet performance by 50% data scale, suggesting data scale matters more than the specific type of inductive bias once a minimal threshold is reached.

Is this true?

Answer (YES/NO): NO